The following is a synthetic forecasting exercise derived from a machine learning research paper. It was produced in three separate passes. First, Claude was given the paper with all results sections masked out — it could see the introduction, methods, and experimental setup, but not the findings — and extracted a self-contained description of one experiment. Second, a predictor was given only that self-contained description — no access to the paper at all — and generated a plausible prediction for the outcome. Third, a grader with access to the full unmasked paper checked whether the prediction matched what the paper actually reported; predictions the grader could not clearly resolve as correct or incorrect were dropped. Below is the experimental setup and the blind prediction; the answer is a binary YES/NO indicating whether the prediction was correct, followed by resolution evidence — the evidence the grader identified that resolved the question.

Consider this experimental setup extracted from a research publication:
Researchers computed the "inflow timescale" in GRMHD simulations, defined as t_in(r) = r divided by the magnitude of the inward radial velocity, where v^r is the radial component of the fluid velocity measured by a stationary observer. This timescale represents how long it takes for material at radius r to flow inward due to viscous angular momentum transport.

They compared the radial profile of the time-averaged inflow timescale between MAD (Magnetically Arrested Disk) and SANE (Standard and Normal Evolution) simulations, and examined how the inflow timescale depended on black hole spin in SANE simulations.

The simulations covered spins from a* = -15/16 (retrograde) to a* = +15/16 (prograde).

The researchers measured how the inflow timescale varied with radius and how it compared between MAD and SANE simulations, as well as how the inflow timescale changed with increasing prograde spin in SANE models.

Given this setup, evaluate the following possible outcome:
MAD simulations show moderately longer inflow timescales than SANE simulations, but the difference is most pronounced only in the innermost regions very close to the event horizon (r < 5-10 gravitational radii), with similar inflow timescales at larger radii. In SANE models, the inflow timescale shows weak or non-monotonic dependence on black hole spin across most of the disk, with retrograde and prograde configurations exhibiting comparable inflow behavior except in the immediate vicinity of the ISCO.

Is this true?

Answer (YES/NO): NO